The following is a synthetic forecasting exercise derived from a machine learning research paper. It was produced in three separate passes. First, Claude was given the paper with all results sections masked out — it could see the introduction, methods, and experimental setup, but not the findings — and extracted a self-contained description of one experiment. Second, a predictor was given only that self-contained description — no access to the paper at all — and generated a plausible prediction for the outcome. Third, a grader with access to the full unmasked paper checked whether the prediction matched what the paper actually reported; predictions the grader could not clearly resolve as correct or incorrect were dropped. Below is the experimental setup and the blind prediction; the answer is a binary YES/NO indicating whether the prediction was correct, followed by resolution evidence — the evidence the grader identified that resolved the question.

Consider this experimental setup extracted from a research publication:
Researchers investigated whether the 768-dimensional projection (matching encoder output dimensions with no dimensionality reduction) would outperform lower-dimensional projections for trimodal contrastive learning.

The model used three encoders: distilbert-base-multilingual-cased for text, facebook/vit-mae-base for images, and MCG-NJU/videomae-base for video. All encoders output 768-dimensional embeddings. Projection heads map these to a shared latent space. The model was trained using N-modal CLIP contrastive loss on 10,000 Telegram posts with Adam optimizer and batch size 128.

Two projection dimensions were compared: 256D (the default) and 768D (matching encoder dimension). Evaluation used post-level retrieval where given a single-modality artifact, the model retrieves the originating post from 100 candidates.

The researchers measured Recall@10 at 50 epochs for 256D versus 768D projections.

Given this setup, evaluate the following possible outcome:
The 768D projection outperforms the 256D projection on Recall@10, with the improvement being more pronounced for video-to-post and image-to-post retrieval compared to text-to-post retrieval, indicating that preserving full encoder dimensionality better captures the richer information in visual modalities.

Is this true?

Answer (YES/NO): NO